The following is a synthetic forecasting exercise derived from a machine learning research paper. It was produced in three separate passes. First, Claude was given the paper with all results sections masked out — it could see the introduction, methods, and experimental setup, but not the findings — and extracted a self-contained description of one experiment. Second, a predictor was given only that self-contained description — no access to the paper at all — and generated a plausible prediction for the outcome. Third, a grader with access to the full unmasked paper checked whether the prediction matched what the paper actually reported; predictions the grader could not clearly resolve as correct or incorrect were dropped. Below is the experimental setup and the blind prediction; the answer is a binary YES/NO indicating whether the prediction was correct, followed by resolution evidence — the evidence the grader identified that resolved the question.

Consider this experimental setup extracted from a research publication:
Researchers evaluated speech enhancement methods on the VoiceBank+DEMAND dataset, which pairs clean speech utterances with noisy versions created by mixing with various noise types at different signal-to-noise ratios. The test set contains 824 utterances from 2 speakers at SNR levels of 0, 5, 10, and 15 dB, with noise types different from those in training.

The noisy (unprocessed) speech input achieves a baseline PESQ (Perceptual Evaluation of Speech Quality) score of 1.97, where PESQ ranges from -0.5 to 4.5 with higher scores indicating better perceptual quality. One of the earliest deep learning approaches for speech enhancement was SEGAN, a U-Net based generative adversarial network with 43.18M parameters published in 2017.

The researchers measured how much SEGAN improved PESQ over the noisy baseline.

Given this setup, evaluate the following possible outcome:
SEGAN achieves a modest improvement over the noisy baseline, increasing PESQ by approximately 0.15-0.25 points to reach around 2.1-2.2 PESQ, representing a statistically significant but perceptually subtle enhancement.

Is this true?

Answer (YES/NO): YES